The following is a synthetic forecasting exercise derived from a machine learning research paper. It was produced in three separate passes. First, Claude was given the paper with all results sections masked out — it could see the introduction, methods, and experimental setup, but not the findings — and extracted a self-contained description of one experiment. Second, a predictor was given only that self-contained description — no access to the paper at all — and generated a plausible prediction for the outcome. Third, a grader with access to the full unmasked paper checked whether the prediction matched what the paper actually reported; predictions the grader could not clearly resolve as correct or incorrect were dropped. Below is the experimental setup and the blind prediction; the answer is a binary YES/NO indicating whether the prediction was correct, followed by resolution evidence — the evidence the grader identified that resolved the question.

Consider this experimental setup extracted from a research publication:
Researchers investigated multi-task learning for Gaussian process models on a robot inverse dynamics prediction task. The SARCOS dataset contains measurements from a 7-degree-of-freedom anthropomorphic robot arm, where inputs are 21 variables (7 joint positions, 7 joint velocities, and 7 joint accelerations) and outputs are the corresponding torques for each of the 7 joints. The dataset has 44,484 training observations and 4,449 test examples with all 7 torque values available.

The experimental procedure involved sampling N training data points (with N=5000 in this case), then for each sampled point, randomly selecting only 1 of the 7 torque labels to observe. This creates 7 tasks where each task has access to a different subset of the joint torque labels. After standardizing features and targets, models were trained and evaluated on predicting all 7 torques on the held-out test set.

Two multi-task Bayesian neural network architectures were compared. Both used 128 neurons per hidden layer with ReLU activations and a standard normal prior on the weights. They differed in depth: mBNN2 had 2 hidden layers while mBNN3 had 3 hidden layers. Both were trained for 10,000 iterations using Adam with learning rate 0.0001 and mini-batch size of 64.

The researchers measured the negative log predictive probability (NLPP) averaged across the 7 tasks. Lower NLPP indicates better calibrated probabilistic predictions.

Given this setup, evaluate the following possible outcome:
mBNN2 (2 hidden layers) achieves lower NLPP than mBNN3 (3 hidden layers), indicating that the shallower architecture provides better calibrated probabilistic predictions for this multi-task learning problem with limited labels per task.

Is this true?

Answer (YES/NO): YES